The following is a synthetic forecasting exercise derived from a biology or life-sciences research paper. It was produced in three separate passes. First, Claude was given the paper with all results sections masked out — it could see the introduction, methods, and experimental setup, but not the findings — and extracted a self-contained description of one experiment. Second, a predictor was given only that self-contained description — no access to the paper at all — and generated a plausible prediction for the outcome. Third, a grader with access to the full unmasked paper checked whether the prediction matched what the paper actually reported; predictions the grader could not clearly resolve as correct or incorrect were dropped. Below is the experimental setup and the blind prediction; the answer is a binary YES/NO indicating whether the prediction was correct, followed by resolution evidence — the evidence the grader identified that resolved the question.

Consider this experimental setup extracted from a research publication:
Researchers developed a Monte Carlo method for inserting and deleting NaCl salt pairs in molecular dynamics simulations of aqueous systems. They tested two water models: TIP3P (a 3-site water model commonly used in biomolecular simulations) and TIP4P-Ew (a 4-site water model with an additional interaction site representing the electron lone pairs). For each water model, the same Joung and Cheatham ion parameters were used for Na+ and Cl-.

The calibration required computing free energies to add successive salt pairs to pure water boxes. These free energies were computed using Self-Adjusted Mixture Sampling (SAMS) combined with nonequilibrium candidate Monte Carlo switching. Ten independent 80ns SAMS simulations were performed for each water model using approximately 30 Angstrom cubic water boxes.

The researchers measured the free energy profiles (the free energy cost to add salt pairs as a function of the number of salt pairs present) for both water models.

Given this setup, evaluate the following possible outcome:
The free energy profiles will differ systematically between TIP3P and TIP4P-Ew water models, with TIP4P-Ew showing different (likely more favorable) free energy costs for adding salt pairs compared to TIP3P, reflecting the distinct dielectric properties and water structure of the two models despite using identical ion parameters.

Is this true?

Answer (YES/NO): NO